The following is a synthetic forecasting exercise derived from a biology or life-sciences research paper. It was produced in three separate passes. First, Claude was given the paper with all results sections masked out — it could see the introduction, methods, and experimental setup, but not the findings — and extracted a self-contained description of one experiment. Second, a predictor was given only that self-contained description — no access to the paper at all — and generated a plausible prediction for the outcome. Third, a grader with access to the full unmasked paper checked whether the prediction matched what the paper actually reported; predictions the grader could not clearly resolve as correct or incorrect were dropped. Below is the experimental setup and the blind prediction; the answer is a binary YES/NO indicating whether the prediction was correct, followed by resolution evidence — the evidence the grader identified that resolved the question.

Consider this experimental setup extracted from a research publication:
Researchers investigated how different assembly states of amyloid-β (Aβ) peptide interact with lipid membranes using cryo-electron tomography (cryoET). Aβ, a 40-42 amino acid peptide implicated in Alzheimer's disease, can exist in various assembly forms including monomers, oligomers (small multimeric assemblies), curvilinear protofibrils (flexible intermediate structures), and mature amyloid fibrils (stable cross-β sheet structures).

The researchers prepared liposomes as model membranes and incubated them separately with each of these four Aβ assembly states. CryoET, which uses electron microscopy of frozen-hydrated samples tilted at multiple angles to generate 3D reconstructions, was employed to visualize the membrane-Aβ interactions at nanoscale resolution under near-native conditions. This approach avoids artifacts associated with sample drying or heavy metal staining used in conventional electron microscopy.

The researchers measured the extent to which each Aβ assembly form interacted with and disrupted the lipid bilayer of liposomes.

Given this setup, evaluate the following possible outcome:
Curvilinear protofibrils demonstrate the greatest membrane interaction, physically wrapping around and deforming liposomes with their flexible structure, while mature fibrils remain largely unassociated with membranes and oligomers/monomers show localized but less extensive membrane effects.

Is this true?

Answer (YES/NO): NO